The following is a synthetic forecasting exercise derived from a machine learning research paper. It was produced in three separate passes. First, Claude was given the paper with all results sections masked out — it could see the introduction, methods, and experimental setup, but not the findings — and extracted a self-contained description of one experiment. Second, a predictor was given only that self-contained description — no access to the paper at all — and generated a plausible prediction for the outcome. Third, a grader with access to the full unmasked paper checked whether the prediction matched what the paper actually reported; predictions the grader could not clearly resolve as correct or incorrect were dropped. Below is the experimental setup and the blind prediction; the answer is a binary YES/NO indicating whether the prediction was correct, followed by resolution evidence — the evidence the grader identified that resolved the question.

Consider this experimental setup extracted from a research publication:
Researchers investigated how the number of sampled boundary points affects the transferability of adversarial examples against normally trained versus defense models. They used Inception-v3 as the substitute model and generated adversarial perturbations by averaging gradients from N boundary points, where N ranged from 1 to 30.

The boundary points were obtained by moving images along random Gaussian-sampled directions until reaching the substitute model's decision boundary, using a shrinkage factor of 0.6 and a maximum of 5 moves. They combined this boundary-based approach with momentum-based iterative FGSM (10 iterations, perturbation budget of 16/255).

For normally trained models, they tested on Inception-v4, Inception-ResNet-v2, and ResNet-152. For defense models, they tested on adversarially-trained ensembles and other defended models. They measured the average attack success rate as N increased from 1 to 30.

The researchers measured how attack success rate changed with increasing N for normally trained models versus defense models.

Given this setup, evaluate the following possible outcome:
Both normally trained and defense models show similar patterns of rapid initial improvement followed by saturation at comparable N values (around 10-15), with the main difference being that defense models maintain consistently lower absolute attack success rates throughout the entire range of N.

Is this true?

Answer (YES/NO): NO